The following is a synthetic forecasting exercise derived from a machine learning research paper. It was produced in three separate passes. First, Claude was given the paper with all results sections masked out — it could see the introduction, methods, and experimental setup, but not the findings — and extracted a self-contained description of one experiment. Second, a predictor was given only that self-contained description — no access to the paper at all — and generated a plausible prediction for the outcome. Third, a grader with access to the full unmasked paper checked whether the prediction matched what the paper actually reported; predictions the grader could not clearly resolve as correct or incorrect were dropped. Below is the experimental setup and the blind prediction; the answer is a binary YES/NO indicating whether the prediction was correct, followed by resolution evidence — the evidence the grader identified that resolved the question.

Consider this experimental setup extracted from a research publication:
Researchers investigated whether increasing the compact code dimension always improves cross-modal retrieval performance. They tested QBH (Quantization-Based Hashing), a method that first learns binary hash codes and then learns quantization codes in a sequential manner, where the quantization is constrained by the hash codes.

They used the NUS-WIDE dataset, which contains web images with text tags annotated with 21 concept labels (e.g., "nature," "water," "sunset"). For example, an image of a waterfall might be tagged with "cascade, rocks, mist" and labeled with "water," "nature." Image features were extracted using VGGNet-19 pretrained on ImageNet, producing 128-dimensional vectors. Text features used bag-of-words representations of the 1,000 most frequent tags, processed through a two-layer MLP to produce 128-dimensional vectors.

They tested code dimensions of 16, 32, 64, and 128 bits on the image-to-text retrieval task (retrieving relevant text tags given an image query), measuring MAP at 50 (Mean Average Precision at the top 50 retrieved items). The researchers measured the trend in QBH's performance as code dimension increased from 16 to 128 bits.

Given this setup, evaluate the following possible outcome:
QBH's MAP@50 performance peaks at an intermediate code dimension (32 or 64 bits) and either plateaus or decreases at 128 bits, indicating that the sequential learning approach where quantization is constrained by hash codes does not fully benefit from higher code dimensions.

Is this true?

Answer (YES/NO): NO